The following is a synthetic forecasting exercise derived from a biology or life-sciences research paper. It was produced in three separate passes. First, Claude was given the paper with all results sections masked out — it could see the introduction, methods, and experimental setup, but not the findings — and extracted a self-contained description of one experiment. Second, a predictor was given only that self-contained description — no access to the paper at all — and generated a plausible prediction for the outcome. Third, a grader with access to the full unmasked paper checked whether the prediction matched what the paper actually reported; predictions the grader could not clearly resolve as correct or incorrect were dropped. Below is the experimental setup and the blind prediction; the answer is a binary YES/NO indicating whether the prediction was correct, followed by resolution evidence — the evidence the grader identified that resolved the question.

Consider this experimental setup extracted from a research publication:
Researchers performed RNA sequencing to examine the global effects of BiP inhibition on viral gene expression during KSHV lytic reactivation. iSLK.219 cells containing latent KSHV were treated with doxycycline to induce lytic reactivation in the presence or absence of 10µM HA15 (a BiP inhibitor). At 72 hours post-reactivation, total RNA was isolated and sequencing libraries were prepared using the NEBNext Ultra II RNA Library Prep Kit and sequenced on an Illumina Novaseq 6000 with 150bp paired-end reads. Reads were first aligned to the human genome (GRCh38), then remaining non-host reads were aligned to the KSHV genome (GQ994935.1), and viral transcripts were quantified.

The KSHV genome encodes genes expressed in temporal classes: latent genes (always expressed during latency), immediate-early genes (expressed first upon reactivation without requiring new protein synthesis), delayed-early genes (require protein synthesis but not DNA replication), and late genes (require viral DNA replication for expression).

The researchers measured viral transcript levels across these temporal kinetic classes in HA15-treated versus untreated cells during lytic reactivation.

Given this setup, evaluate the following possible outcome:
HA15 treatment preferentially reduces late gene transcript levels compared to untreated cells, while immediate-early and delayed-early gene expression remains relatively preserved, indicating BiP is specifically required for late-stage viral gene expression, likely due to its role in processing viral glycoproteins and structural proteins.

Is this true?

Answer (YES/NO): NO